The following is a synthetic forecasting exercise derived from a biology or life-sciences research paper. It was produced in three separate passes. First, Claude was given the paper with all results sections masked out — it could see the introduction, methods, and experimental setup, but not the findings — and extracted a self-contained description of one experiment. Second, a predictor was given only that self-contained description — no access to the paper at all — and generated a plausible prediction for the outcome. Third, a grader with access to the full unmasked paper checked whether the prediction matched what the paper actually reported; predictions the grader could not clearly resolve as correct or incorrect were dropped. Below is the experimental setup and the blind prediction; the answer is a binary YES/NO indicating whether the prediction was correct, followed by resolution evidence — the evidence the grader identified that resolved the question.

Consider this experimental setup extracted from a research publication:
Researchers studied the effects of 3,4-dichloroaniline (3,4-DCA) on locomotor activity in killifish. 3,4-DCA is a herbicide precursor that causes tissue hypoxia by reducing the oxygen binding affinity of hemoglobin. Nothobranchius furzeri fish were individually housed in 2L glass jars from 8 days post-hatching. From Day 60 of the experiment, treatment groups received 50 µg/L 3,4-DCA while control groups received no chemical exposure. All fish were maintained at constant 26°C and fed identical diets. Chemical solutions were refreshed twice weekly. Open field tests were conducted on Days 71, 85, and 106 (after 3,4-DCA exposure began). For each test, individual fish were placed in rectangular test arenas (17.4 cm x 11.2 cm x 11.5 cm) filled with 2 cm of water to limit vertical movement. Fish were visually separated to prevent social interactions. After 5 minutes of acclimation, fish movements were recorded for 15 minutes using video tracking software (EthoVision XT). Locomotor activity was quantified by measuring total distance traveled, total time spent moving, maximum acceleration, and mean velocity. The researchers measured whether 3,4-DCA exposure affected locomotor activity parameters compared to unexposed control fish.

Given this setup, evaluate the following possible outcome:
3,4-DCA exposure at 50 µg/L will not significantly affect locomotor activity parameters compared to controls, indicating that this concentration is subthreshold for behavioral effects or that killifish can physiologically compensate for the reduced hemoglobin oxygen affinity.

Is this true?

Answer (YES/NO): NO